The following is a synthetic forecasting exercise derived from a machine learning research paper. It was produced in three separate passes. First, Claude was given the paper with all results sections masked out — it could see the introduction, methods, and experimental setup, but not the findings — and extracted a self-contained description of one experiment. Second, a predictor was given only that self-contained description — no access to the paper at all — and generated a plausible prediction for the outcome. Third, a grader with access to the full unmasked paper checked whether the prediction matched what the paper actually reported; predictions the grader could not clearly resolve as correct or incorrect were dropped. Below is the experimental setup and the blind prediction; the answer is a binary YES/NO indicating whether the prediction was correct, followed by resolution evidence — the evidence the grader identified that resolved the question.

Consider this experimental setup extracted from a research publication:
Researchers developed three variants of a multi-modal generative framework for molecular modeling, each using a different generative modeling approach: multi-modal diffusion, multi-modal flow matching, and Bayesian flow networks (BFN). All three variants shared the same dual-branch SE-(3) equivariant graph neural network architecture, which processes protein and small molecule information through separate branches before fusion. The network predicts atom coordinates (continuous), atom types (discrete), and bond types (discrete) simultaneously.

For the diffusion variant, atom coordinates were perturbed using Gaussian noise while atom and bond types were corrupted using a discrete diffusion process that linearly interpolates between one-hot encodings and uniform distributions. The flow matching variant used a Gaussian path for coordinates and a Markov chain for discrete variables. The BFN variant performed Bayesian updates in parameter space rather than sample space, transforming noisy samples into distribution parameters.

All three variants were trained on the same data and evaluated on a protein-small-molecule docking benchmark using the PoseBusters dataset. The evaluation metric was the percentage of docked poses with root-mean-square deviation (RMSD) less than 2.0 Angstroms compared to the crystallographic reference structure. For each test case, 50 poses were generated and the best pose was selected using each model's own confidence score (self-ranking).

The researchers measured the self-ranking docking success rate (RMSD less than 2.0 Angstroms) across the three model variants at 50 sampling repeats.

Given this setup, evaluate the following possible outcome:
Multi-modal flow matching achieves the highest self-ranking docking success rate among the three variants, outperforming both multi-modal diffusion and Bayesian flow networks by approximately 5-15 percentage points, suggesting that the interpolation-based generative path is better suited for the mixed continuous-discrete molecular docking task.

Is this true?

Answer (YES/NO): NO